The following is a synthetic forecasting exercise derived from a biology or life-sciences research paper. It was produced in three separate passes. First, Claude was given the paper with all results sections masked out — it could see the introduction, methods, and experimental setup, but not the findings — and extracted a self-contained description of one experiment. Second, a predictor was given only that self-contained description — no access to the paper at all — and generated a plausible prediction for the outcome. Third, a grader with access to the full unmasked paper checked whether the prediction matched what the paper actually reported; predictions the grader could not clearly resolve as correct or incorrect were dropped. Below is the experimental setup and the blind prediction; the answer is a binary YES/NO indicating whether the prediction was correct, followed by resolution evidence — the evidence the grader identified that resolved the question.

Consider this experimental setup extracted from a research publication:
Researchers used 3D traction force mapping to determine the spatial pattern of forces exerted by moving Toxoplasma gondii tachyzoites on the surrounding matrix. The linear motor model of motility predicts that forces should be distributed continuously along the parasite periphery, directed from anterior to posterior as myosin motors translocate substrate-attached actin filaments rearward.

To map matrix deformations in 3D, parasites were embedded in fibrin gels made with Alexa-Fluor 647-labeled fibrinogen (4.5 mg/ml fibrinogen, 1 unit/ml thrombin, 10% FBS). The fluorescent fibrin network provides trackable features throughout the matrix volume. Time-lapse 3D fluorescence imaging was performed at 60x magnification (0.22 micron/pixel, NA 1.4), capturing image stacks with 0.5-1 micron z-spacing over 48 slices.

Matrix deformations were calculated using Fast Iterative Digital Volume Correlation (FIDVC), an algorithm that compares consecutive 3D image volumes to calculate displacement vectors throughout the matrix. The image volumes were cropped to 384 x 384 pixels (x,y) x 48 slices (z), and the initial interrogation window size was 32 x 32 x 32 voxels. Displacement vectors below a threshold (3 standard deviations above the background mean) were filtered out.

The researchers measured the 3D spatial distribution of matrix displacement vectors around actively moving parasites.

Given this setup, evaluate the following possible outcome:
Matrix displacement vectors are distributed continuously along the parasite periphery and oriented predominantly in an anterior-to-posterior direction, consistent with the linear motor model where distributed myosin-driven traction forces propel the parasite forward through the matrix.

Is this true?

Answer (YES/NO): NO